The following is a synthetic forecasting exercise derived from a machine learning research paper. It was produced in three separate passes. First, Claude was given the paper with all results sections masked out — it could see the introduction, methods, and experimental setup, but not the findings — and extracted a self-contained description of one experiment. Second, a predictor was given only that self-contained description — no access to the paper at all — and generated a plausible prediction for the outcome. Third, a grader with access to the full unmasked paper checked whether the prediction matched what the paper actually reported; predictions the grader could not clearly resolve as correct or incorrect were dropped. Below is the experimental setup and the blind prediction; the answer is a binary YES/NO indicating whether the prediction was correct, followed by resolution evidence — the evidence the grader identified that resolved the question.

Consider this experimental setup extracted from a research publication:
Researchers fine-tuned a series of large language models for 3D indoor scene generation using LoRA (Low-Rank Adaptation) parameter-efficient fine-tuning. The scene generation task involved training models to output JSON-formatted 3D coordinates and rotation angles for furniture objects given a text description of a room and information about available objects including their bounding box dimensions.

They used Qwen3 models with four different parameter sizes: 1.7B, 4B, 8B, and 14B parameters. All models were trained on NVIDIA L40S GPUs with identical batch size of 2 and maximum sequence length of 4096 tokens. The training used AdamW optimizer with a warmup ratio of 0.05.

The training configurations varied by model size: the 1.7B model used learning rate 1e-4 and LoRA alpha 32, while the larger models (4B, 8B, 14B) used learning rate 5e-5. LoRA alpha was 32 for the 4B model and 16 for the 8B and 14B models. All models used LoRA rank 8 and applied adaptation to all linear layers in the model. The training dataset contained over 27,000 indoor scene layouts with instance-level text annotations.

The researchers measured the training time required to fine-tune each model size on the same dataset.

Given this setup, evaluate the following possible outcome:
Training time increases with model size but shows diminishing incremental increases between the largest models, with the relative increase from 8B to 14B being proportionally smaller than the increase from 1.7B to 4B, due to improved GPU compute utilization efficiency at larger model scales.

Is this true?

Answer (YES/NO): NO